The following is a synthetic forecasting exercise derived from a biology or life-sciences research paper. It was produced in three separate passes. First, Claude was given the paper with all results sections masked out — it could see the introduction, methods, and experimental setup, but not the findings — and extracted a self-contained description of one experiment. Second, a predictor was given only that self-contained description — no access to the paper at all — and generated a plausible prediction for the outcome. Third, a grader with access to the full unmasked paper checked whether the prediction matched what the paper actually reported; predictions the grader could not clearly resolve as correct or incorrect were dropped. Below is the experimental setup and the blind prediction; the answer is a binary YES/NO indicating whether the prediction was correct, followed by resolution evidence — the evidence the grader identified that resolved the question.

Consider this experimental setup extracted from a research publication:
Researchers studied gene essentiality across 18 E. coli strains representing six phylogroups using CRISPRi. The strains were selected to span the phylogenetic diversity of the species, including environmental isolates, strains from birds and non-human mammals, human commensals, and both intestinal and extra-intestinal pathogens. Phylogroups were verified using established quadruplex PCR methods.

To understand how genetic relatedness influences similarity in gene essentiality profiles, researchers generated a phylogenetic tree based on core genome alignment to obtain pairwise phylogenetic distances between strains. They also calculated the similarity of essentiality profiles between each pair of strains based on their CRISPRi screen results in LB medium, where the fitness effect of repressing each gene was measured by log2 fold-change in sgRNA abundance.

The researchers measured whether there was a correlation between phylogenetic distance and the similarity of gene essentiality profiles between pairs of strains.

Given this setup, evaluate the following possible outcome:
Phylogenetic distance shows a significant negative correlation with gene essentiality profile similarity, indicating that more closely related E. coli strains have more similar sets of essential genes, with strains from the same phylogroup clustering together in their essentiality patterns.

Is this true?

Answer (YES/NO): NO